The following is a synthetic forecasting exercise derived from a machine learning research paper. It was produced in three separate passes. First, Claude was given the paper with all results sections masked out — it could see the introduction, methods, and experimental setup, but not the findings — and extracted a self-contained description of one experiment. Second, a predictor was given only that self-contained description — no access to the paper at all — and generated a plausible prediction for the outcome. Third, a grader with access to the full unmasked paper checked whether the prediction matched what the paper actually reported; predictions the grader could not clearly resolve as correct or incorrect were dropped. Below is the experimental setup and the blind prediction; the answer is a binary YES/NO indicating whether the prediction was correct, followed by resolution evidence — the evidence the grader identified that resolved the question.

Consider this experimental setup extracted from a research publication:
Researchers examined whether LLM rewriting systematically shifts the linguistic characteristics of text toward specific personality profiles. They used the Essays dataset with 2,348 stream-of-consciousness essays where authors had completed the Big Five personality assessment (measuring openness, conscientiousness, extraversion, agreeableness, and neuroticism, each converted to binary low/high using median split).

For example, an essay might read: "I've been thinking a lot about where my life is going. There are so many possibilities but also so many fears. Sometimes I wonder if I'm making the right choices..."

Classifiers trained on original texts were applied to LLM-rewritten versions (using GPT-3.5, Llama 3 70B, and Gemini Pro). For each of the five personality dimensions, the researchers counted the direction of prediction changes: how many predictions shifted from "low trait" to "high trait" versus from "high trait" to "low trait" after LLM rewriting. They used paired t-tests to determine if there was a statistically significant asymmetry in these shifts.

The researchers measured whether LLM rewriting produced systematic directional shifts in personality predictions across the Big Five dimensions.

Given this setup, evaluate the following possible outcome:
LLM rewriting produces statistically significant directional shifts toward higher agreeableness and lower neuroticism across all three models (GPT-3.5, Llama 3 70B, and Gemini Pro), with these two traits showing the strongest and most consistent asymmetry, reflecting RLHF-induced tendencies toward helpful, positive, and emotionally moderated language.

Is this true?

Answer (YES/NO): NO